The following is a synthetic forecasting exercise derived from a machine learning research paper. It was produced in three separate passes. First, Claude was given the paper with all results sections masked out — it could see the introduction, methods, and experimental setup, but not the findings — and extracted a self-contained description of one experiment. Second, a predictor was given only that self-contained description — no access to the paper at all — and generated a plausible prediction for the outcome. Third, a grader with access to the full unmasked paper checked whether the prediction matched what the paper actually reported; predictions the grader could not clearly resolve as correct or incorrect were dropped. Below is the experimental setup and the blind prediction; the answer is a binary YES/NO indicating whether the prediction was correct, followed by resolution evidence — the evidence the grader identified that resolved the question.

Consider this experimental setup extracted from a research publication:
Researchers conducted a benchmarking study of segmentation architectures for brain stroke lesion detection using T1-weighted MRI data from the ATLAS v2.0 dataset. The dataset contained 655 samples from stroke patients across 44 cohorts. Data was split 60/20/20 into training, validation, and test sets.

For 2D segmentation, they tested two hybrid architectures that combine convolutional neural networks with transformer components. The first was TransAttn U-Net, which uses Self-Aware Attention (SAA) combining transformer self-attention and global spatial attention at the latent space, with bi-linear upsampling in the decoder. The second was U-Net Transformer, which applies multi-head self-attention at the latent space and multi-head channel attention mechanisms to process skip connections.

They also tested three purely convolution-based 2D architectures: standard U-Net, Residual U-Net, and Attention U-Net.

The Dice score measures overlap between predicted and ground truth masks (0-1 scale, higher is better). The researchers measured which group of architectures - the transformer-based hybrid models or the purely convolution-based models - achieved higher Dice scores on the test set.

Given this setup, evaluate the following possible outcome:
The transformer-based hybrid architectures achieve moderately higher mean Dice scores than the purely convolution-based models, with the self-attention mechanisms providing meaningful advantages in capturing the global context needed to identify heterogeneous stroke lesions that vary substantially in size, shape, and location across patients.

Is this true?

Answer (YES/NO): YES